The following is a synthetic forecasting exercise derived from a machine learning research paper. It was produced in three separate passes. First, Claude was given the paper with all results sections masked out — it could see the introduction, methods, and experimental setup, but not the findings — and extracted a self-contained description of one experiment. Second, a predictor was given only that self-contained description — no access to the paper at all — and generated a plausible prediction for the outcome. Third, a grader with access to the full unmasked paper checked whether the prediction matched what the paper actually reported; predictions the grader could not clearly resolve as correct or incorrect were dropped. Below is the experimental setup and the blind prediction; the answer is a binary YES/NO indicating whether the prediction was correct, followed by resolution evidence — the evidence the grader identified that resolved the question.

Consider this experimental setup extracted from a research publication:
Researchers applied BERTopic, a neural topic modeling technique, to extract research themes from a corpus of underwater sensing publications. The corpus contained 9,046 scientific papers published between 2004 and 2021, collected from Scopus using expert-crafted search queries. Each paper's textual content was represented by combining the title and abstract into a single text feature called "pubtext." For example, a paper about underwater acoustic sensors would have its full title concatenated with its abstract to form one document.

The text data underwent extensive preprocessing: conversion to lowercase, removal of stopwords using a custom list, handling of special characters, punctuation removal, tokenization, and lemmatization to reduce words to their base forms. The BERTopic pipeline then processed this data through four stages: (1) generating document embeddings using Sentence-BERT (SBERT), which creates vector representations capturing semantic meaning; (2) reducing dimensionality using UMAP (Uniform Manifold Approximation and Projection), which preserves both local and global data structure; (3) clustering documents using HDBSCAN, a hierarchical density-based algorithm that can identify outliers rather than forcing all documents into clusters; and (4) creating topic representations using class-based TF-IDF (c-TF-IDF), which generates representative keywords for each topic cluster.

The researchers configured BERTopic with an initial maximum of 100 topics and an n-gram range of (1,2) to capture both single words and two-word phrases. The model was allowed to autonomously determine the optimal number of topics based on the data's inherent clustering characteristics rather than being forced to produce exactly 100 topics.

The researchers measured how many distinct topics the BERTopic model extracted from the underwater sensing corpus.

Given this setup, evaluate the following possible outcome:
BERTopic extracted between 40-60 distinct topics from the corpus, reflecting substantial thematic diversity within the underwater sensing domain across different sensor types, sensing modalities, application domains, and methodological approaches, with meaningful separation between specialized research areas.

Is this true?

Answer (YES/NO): NO